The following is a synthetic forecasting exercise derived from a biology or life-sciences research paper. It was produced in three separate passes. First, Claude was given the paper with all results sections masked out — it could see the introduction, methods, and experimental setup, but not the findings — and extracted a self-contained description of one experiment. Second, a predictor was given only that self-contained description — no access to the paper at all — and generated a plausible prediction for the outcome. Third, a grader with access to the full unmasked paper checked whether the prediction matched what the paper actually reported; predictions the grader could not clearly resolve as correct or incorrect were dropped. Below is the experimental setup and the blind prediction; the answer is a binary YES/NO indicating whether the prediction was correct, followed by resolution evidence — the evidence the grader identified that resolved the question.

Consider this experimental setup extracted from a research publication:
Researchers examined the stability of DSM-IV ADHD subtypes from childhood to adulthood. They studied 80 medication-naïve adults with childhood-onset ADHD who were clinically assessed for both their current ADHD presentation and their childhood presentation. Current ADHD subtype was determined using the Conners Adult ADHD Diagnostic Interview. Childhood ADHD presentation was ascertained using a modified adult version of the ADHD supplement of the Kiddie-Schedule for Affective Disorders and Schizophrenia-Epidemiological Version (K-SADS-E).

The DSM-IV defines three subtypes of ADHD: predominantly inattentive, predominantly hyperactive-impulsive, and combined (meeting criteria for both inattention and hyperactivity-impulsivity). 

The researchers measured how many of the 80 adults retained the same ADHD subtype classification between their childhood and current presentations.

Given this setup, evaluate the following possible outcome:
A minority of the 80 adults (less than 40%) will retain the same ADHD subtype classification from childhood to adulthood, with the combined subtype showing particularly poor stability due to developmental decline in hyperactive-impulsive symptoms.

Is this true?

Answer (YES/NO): NO